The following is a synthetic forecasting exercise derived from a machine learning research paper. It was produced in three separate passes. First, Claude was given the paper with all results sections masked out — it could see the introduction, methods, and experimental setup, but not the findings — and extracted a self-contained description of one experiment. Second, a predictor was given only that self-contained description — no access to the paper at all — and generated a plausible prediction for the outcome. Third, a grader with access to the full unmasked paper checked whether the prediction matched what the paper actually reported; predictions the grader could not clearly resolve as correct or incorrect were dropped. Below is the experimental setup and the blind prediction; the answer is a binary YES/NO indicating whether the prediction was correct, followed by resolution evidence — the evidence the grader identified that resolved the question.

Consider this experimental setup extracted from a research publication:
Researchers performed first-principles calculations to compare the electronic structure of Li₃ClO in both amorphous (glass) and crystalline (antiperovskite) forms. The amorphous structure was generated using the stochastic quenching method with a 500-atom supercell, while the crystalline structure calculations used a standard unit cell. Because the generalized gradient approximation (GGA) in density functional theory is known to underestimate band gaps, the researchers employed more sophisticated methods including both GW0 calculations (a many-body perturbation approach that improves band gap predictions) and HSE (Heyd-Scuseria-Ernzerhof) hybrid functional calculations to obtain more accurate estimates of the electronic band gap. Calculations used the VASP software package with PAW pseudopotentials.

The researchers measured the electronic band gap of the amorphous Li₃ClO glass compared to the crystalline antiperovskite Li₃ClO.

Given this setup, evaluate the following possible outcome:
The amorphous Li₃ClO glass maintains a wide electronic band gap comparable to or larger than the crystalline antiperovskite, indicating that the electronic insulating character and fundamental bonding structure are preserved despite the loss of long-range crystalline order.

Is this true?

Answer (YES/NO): NO